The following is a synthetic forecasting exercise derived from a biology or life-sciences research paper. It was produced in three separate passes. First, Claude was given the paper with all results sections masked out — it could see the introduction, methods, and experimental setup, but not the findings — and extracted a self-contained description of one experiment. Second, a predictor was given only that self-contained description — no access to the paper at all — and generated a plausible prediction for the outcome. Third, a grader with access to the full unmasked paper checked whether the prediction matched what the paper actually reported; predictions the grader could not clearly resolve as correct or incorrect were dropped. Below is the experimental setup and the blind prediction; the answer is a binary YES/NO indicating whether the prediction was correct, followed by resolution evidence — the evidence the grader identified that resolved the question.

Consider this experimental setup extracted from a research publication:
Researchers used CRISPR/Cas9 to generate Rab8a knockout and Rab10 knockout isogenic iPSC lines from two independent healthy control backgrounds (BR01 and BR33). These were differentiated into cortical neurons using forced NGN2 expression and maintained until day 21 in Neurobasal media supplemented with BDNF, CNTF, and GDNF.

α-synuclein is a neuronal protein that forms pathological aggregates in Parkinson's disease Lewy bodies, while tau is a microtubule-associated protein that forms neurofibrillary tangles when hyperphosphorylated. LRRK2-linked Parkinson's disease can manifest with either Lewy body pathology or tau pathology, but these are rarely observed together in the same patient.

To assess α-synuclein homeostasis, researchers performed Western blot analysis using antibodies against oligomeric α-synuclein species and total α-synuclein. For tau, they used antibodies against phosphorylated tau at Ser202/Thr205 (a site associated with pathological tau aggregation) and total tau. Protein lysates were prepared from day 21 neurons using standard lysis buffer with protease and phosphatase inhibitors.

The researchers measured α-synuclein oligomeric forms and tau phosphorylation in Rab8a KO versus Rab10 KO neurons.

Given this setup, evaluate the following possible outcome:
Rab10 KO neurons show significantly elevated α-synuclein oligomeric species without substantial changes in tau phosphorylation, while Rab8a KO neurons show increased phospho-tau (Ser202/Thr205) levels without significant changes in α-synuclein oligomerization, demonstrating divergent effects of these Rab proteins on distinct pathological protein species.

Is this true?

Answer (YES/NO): NO